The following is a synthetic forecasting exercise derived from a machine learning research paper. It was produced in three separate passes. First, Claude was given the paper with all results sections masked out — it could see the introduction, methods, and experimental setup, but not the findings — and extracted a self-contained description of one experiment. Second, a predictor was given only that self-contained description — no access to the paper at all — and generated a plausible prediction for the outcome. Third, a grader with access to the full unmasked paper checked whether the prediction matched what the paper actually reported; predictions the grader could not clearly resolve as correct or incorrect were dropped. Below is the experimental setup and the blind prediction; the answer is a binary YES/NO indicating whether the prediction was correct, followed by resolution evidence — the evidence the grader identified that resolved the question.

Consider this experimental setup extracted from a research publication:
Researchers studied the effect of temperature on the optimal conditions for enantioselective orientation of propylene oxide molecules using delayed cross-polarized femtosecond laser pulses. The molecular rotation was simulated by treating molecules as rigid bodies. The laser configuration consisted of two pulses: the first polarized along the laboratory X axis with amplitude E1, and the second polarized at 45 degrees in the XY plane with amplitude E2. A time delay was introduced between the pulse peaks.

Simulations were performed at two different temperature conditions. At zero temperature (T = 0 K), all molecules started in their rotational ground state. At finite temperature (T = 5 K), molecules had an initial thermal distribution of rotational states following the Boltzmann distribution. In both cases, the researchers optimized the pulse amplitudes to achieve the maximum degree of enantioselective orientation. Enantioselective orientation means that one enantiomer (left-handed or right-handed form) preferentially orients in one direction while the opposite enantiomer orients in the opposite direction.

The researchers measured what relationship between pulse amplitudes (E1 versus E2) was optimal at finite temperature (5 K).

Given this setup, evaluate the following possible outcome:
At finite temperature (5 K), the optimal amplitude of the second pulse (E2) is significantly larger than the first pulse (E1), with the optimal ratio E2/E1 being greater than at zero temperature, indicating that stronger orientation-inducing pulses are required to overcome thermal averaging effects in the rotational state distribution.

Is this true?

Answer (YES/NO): NO